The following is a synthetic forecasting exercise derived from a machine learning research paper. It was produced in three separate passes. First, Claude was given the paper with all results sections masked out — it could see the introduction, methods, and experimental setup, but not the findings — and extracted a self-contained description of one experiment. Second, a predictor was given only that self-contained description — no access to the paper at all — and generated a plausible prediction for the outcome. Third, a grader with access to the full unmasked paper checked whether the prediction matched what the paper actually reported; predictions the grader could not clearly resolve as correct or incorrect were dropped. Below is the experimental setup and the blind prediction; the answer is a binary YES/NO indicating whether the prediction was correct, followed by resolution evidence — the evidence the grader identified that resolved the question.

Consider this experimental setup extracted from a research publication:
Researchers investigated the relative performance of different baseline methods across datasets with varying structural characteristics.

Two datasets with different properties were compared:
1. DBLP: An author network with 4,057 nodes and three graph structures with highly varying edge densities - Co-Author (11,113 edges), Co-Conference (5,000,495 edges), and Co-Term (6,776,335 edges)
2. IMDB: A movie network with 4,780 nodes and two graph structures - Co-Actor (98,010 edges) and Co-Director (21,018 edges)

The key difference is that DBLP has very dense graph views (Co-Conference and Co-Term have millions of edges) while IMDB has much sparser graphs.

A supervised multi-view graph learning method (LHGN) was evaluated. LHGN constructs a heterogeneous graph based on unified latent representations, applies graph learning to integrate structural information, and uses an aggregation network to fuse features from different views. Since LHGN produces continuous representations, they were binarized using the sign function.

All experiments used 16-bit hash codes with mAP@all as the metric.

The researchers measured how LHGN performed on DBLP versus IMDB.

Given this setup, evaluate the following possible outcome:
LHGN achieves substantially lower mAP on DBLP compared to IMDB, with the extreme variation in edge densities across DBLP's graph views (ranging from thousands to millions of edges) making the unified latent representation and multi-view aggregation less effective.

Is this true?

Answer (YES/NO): NO